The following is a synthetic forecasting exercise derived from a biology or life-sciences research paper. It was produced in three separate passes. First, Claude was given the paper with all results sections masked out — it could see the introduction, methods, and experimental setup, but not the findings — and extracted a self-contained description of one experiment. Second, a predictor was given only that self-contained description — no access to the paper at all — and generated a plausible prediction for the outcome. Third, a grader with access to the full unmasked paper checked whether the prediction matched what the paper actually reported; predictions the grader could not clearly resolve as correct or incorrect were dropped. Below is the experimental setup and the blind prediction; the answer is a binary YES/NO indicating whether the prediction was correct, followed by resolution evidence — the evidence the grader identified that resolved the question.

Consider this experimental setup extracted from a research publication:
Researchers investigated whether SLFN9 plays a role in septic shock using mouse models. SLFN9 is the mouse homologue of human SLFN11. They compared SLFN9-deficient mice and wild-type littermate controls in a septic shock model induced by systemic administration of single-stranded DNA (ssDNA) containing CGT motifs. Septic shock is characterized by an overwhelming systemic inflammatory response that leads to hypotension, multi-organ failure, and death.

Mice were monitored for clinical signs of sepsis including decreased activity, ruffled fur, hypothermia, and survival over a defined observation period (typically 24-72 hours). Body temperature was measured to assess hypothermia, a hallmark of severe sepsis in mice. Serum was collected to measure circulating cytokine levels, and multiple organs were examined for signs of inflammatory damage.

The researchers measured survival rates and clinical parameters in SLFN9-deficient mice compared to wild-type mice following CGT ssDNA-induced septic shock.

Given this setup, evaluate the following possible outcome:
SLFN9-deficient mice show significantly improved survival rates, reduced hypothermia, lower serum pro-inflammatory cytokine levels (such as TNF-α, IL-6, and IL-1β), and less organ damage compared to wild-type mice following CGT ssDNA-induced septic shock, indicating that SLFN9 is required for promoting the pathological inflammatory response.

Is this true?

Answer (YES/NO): YES